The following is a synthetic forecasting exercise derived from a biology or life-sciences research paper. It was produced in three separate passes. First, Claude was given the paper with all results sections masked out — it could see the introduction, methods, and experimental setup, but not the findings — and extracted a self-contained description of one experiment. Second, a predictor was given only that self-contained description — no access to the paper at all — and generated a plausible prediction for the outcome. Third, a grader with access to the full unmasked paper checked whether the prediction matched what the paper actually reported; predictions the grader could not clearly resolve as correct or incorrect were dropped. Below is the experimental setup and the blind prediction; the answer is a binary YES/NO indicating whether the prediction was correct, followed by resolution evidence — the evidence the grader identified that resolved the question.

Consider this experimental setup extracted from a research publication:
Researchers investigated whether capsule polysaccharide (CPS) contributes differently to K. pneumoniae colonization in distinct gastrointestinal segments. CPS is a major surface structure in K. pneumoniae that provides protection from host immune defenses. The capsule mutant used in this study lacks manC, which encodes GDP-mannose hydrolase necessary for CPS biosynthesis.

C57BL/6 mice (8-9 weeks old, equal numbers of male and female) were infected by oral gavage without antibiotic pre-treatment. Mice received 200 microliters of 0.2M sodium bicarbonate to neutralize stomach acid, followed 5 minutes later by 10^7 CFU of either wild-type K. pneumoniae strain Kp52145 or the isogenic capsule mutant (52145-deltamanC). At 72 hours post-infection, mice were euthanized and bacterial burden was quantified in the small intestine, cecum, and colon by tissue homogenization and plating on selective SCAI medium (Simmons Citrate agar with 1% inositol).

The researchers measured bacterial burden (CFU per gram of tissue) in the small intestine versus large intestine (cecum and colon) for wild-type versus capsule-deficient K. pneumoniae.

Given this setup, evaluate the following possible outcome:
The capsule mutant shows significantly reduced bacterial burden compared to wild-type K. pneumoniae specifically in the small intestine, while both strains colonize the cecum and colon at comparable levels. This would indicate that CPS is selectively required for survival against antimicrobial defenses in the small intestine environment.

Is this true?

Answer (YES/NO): NO